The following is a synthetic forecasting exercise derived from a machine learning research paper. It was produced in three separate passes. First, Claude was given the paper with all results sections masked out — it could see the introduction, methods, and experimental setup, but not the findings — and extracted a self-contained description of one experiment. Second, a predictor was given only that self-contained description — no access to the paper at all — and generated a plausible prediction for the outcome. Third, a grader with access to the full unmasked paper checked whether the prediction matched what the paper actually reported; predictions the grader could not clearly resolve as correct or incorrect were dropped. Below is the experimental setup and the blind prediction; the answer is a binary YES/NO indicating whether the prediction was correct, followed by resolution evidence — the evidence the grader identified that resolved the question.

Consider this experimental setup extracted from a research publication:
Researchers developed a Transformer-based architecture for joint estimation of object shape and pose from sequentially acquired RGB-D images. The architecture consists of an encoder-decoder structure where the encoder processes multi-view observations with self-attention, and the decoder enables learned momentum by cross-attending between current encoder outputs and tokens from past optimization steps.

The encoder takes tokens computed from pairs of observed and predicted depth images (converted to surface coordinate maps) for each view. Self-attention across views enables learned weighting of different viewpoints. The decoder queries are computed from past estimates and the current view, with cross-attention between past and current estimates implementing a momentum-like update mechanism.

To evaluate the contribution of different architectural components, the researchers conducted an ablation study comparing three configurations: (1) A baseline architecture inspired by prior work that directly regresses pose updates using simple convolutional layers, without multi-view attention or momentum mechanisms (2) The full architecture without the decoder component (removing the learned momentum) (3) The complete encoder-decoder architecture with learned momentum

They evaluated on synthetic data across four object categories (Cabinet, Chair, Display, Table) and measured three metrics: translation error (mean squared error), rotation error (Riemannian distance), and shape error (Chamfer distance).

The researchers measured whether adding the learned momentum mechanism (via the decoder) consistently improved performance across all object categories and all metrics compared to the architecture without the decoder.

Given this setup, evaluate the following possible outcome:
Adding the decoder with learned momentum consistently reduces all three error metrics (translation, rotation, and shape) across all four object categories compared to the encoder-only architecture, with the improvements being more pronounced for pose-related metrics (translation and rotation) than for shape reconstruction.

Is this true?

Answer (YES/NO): NO